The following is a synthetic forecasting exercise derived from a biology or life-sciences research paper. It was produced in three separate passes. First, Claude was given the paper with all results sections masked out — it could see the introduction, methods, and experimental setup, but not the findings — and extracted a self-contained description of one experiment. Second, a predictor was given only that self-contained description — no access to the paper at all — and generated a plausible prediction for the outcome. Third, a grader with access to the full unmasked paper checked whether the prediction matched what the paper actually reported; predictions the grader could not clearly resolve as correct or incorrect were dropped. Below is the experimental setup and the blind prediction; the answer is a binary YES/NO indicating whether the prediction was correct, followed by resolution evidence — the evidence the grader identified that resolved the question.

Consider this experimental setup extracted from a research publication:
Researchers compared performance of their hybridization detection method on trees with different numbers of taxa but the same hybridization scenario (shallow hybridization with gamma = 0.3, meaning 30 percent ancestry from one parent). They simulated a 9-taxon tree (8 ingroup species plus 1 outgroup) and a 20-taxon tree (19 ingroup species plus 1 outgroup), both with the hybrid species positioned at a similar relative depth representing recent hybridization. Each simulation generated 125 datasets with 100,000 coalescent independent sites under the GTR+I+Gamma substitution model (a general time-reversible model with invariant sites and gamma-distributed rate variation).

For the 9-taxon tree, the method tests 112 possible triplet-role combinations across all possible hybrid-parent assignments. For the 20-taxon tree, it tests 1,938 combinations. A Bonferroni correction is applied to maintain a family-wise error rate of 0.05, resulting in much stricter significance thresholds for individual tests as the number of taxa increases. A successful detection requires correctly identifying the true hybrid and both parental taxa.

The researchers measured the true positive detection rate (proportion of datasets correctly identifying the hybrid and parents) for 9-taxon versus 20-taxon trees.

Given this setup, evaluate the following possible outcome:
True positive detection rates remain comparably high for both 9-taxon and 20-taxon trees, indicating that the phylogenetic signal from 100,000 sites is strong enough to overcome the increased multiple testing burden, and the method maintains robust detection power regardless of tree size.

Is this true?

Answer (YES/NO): YES